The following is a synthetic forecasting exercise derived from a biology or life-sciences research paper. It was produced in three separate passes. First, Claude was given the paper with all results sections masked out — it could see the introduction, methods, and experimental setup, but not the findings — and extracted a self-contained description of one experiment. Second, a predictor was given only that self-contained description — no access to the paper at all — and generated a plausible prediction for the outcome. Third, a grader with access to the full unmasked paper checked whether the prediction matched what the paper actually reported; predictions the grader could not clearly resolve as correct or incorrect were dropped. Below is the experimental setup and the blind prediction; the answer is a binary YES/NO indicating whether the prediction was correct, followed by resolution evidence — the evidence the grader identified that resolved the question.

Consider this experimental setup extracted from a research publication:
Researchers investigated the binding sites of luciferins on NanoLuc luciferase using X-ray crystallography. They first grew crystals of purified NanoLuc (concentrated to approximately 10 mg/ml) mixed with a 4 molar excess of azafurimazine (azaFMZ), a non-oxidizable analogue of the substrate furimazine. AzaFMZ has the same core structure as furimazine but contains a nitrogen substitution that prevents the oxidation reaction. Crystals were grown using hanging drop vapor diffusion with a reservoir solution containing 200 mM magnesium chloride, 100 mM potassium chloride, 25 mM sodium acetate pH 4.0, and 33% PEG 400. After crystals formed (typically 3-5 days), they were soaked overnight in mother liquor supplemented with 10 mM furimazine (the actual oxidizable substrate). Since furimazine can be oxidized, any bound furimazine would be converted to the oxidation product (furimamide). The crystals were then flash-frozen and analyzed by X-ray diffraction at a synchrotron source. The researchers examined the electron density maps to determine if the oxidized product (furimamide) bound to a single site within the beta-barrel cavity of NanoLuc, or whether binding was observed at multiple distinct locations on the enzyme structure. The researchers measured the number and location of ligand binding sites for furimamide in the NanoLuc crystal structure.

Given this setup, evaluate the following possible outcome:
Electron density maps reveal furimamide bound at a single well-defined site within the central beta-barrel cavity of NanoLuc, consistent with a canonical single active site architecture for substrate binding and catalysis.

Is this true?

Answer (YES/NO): NO